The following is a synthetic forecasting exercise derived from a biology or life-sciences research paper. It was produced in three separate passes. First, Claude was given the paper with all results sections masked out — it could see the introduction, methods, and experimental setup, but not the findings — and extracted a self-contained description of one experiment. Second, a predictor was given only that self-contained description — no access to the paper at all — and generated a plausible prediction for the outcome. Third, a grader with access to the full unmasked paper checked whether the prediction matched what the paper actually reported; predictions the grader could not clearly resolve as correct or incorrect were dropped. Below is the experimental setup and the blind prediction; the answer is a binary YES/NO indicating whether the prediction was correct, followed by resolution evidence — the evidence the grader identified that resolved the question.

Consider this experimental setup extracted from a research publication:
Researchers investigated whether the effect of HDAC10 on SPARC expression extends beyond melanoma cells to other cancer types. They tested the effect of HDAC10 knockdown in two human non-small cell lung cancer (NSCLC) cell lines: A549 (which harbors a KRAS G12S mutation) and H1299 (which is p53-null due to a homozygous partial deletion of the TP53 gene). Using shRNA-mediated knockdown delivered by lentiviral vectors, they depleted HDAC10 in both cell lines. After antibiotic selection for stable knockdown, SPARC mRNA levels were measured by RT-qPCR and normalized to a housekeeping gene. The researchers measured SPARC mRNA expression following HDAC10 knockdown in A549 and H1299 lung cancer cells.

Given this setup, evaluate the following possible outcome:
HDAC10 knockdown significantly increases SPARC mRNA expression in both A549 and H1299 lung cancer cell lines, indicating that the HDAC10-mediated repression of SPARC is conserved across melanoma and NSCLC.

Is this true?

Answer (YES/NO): YES